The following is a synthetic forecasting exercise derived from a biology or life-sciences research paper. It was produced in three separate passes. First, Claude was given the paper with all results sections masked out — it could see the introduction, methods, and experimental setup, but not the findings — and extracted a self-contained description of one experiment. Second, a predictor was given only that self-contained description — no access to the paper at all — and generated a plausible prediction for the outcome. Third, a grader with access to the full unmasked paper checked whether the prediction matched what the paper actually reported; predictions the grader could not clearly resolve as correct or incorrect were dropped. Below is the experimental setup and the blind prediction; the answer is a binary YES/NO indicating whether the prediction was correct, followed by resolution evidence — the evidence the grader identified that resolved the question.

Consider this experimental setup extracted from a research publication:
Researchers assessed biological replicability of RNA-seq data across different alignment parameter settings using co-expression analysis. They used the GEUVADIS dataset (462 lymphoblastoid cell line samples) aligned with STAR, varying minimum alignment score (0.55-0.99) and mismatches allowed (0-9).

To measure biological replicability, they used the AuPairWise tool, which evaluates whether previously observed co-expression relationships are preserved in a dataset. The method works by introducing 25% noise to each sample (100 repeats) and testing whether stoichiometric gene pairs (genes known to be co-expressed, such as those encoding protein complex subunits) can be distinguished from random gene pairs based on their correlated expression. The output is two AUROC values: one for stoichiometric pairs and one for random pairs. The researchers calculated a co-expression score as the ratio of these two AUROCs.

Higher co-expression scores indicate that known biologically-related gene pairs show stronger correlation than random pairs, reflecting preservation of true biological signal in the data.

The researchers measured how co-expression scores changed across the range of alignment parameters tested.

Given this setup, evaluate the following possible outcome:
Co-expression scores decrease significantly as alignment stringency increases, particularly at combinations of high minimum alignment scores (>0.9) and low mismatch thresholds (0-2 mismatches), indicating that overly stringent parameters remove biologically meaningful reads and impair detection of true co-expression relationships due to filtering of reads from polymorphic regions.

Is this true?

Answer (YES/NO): NO